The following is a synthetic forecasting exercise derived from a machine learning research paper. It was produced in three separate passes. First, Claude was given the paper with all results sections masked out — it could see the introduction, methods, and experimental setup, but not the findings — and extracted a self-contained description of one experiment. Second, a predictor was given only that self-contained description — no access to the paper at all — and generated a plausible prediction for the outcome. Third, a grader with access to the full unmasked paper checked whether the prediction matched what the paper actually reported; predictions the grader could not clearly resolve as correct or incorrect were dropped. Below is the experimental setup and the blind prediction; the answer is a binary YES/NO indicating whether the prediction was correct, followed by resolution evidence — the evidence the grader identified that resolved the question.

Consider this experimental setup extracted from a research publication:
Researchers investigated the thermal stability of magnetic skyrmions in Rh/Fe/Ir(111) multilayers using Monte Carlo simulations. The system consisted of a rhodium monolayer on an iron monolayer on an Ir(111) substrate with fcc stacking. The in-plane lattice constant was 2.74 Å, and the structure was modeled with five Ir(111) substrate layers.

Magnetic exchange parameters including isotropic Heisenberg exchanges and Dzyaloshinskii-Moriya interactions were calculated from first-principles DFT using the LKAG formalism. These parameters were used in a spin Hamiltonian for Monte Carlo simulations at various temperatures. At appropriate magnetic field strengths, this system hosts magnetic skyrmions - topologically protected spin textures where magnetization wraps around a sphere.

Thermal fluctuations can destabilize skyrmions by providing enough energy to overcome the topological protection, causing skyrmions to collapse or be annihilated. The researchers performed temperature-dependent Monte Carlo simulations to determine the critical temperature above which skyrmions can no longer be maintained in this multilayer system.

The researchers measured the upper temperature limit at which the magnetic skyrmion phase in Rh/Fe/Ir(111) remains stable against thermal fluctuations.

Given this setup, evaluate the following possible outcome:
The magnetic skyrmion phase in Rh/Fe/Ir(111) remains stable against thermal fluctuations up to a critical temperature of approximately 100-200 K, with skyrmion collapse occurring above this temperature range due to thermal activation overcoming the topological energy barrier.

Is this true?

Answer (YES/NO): NO